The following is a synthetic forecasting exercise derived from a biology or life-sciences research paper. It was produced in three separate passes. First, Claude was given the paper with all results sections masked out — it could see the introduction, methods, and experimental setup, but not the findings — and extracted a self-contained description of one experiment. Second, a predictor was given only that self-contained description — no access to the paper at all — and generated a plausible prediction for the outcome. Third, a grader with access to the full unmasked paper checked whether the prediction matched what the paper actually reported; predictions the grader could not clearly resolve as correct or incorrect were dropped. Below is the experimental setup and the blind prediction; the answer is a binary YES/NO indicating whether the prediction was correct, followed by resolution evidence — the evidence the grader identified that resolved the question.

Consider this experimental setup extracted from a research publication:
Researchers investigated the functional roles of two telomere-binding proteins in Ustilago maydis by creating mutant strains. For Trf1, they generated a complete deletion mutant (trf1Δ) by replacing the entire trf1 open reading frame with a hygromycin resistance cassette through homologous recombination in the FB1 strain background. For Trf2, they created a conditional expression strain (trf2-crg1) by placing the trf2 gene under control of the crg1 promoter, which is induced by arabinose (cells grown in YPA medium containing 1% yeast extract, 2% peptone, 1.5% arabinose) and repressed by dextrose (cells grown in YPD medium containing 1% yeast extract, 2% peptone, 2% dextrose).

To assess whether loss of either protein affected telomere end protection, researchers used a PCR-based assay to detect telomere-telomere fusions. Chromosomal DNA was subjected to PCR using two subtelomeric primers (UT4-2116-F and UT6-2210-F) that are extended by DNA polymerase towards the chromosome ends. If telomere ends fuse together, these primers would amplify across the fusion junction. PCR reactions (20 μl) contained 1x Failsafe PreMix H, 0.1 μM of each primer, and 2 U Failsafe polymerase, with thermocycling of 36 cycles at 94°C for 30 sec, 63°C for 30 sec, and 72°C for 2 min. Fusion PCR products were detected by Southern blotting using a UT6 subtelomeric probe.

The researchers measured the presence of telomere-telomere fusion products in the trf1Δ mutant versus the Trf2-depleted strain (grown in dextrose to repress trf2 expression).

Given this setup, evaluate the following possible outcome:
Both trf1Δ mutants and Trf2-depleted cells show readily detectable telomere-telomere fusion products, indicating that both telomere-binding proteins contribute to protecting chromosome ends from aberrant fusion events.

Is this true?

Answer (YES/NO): NO